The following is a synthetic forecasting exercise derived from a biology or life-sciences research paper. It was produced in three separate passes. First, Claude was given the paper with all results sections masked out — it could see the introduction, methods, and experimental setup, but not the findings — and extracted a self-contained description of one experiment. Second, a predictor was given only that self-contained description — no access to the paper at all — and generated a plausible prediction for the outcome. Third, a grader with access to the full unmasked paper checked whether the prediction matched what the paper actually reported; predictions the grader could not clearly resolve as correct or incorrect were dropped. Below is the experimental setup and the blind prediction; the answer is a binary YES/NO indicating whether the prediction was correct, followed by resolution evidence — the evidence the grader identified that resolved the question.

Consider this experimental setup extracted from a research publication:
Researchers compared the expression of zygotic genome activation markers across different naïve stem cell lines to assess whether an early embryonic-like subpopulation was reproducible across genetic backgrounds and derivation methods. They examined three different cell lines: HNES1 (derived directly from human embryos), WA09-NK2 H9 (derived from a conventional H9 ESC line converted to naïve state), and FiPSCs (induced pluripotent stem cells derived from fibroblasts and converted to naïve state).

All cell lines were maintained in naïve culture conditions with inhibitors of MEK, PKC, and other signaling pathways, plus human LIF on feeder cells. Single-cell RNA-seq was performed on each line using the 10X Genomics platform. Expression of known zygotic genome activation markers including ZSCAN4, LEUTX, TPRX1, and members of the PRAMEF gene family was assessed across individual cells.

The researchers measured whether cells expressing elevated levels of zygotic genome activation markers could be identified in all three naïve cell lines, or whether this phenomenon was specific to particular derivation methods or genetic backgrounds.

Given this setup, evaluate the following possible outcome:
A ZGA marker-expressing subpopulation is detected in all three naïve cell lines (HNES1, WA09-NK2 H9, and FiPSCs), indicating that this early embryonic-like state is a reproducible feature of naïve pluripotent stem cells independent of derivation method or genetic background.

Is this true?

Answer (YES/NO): YES